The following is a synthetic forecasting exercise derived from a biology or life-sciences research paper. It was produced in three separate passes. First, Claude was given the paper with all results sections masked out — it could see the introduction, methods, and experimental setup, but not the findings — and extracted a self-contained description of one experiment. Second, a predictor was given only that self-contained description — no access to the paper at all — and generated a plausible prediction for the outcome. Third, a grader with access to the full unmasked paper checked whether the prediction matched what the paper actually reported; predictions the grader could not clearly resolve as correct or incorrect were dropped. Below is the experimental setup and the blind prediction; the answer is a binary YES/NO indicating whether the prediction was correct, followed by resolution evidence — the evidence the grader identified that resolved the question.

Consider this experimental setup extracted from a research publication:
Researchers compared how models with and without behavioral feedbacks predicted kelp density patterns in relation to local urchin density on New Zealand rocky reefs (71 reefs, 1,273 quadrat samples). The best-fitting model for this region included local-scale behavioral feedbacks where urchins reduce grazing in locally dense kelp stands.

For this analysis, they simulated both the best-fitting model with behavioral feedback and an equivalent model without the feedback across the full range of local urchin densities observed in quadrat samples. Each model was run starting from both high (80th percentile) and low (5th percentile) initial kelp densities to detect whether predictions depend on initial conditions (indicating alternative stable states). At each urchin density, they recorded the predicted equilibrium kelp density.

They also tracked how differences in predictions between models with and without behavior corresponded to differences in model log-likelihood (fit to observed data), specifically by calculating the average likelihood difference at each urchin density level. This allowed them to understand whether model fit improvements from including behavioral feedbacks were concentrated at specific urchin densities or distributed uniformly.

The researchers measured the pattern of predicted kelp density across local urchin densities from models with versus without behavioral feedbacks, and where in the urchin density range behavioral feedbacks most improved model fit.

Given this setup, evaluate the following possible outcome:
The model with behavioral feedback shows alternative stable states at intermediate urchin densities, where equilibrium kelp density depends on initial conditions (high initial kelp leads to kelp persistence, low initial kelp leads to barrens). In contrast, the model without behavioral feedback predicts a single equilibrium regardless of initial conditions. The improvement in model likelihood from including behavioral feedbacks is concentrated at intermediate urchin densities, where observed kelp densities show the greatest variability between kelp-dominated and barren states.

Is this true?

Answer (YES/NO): YES